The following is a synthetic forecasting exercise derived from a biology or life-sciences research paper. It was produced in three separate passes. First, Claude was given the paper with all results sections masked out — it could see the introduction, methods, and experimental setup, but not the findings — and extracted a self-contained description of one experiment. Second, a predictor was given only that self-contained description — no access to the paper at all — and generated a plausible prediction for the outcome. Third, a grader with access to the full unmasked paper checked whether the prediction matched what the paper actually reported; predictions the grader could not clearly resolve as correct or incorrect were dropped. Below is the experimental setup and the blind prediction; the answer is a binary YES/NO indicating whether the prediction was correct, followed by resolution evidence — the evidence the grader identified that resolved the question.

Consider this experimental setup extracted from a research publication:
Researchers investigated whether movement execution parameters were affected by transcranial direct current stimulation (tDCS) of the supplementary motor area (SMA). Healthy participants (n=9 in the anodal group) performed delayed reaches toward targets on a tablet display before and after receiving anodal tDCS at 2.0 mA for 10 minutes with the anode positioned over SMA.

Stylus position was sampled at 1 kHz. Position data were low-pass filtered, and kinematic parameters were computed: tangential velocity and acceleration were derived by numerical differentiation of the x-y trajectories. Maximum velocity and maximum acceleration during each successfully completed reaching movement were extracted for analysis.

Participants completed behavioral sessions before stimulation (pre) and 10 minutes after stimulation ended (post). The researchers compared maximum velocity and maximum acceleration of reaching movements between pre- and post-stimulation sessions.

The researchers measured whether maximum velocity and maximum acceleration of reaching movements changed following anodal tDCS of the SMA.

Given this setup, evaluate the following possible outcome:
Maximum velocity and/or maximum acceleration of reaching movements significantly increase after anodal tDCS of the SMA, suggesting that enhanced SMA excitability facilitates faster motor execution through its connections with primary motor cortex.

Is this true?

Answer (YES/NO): YES